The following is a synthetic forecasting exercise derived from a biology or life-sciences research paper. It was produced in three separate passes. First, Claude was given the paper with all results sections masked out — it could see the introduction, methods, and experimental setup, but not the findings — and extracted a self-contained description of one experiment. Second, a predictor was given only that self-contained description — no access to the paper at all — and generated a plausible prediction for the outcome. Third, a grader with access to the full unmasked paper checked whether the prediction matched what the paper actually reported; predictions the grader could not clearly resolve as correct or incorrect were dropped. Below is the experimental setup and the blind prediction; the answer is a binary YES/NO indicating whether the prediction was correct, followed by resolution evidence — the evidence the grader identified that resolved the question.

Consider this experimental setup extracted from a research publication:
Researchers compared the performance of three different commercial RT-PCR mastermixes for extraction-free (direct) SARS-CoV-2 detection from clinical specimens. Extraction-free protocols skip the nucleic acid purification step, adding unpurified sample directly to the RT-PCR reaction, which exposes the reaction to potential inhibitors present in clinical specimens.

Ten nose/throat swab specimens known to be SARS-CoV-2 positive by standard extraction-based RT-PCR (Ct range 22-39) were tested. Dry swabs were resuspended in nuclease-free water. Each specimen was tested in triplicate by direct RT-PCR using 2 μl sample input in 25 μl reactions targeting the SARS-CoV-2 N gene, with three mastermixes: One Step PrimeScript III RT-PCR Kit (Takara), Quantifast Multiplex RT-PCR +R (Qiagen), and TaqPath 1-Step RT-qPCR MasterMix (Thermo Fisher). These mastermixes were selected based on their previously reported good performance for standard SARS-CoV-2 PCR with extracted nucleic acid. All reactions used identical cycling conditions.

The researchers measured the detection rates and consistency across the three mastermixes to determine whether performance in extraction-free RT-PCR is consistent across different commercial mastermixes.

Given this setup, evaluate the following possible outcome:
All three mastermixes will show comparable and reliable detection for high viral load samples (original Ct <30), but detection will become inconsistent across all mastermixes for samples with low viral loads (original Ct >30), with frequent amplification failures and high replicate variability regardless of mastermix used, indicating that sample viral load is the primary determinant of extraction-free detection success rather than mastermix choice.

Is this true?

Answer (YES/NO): NO